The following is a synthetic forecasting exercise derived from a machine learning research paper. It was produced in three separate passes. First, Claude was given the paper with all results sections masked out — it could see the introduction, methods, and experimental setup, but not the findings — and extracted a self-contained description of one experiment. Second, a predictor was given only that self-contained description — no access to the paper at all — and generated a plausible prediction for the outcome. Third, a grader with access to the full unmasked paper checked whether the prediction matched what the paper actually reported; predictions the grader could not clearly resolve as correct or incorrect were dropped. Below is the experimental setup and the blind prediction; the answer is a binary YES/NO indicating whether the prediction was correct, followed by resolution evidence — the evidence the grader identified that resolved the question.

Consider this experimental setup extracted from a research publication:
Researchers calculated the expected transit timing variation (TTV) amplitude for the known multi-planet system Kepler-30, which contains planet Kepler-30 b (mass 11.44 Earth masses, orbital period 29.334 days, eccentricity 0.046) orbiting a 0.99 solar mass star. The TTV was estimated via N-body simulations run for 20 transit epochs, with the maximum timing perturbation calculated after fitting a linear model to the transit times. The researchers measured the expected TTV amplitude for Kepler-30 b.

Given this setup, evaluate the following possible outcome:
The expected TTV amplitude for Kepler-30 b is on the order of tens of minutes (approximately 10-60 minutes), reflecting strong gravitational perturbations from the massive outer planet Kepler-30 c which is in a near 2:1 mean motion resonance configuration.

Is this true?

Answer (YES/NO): NO